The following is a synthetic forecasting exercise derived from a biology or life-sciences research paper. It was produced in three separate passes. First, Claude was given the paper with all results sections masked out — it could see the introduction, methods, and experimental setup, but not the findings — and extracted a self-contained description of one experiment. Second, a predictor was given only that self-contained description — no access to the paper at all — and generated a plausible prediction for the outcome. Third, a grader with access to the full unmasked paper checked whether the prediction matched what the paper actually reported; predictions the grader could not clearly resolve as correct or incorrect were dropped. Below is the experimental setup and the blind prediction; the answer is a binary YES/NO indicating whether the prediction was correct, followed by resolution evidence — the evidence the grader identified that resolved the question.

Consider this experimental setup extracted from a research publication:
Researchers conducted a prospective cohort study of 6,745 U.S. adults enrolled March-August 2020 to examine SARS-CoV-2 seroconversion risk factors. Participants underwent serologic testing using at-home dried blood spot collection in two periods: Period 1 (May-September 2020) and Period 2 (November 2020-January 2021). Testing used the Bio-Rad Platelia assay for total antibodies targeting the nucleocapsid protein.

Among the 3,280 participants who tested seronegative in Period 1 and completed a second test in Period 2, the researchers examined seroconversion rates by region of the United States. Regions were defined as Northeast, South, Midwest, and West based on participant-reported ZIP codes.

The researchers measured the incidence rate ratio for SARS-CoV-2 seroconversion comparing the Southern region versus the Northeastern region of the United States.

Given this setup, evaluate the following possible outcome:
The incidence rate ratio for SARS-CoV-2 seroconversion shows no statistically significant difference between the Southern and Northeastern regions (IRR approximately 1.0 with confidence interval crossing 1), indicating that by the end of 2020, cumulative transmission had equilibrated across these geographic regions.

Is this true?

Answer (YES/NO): NO